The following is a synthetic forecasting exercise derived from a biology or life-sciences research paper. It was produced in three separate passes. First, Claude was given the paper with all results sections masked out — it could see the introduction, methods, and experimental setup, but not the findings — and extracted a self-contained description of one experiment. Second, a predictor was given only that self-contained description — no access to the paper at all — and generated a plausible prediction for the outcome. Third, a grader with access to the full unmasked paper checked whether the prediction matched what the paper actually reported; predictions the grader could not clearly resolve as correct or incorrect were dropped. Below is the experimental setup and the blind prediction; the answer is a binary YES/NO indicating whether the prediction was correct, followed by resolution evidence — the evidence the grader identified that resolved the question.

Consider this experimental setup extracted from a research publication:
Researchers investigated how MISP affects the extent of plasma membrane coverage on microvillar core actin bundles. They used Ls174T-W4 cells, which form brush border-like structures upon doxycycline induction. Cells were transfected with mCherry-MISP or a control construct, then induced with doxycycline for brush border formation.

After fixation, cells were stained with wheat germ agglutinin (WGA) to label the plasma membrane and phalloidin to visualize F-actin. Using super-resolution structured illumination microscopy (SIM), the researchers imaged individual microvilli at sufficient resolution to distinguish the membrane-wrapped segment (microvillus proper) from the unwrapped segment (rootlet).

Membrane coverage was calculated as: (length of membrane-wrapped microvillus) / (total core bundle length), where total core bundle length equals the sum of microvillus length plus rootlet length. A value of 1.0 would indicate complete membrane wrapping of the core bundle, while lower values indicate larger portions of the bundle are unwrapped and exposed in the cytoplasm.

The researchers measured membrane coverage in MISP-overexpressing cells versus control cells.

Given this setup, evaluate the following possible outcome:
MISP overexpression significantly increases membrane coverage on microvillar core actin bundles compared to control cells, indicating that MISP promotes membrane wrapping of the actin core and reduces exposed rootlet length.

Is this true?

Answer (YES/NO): NO